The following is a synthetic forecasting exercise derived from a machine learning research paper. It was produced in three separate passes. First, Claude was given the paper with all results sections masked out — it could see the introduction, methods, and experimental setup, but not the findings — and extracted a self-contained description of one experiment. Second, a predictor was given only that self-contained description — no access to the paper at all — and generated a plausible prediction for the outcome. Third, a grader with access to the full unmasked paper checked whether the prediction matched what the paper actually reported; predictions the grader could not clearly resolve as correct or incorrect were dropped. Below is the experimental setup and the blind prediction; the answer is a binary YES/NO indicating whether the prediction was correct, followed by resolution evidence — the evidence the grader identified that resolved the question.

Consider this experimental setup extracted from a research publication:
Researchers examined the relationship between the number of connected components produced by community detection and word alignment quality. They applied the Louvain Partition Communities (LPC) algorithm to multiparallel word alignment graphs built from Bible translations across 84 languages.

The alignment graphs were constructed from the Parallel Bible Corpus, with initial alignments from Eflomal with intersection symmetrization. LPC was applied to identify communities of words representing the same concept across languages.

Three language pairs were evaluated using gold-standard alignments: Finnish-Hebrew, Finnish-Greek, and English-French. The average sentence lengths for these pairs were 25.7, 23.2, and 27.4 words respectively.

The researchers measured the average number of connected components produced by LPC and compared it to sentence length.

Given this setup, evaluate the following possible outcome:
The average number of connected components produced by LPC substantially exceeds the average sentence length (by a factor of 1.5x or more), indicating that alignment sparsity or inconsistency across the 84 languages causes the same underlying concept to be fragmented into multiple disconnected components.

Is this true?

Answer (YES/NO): NO